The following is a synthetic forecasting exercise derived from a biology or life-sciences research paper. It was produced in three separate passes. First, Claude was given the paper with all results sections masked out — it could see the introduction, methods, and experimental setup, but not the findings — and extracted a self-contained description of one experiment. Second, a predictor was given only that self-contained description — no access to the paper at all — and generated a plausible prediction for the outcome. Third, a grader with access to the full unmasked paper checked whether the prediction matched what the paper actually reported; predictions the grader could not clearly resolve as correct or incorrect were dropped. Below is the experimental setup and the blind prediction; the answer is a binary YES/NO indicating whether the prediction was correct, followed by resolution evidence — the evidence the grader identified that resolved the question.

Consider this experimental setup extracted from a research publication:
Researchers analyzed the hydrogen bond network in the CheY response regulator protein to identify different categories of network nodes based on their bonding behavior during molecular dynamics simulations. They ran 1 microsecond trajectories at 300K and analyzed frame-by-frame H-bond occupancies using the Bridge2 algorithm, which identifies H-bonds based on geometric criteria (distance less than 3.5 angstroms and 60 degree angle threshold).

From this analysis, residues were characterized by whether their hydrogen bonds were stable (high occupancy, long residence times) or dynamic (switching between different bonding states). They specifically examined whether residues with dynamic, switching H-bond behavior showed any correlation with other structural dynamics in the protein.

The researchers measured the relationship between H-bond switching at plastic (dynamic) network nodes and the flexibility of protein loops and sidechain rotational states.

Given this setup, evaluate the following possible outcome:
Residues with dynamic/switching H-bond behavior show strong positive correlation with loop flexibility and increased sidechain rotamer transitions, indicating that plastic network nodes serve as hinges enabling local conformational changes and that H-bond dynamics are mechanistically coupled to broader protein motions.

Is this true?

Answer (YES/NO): YES